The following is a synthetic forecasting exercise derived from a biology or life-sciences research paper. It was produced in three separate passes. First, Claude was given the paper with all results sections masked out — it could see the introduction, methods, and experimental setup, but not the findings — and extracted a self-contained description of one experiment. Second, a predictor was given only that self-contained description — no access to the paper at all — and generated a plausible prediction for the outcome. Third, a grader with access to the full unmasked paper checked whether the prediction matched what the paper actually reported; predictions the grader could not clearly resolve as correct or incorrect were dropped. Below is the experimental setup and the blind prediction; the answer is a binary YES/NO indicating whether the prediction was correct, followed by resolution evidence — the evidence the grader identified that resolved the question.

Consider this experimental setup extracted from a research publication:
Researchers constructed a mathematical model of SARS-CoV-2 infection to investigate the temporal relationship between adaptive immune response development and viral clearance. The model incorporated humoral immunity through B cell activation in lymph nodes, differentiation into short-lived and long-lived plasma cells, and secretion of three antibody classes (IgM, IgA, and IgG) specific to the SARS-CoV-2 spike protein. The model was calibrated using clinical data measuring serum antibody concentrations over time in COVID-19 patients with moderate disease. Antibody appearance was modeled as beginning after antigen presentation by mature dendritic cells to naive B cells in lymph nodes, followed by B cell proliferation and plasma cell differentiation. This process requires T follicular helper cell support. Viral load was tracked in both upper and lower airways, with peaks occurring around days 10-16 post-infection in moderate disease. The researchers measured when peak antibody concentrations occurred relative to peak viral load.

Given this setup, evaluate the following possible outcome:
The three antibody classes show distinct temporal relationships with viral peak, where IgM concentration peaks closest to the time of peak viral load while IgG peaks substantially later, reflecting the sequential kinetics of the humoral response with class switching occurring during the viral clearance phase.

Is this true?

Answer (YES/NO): NO